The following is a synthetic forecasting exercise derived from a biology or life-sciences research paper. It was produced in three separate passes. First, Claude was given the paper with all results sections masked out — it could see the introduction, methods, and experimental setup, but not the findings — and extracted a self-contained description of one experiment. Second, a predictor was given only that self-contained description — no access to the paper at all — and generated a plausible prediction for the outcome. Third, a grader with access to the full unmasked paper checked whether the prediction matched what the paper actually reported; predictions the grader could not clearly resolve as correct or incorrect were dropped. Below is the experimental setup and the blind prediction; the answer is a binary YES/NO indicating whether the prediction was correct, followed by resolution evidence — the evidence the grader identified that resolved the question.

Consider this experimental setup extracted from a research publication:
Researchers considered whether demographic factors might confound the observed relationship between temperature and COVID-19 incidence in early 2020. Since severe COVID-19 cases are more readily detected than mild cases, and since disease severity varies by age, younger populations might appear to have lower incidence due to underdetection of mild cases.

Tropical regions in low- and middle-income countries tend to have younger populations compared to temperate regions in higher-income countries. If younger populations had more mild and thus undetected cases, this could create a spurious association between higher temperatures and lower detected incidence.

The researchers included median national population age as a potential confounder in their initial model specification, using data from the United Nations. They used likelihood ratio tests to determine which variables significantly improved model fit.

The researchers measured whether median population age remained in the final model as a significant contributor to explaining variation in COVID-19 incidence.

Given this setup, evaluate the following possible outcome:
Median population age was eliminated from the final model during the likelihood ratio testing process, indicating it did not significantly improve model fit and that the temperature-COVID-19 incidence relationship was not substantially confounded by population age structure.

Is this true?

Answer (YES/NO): YES